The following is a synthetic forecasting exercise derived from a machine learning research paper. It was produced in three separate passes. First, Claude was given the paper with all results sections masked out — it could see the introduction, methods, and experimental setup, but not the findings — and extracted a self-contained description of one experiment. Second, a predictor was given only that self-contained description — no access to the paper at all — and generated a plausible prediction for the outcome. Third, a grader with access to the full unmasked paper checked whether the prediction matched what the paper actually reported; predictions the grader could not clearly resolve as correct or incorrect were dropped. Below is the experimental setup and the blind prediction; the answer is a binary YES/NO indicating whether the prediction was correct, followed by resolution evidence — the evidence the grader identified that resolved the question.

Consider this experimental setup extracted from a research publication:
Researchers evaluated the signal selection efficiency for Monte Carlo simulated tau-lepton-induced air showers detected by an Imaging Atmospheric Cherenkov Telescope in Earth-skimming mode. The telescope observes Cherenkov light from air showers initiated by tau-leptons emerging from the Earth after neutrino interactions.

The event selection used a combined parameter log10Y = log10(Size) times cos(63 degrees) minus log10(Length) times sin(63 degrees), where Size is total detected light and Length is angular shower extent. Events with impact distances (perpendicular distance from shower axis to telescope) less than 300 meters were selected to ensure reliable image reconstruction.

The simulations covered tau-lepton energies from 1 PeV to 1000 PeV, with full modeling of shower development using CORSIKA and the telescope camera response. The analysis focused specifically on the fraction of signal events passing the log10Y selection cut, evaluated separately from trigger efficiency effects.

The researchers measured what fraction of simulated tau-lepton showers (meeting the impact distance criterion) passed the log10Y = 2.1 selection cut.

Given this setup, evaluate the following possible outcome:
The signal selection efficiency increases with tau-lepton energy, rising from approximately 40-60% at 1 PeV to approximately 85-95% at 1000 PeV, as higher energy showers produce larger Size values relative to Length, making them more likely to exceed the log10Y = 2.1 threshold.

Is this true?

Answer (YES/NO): NO